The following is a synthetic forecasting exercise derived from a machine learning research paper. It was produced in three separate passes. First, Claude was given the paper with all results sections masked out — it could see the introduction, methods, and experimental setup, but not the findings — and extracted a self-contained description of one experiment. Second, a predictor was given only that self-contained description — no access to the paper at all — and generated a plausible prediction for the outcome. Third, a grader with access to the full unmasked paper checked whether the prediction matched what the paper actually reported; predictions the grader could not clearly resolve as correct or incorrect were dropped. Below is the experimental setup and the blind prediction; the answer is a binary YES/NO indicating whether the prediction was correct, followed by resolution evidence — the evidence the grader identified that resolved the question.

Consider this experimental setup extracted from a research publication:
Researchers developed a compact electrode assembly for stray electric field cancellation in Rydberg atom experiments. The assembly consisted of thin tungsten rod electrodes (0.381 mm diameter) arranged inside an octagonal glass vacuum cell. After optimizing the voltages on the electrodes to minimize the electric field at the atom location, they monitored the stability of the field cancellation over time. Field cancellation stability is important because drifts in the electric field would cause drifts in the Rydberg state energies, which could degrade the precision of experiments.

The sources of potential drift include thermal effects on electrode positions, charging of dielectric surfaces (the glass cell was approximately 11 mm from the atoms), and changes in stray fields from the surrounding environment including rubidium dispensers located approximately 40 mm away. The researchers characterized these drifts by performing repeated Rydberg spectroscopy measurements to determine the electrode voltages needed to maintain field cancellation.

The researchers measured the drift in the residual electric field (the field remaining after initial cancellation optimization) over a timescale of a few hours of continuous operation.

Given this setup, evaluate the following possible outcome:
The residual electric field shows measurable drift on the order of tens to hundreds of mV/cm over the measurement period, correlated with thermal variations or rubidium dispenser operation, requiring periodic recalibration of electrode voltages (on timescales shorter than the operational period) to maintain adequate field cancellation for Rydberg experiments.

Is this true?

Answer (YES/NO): NO